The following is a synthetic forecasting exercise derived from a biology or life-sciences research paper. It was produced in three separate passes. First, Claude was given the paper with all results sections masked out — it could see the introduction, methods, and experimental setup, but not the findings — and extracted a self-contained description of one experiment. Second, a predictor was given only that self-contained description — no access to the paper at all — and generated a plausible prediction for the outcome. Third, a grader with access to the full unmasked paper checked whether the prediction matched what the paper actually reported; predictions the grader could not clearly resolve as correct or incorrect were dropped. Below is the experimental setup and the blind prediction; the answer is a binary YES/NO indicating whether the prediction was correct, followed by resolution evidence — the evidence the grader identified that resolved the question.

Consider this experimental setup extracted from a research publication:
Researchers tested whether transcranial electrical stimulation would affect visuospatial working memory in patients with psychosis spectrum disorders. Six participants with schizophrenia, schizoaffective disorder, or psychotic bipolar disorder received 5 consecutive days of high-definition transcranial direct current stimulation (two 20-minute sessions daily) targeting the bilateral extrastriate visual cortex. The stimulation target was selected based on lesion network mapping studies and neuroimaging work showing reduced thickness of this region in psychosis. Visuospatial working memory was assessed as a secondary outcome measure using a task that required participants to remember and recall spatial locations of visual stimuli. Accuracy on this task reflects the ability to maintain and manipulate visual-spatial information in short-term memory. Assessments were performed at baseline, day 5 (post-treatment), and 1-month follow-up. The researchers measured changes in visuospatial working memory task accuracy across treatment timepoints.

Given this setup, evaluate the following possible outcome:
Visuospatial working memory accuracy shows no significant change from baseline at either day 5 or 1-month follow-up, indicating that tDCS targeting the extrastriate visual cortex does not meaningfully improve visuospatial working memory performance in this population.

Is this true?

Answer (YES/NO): YES